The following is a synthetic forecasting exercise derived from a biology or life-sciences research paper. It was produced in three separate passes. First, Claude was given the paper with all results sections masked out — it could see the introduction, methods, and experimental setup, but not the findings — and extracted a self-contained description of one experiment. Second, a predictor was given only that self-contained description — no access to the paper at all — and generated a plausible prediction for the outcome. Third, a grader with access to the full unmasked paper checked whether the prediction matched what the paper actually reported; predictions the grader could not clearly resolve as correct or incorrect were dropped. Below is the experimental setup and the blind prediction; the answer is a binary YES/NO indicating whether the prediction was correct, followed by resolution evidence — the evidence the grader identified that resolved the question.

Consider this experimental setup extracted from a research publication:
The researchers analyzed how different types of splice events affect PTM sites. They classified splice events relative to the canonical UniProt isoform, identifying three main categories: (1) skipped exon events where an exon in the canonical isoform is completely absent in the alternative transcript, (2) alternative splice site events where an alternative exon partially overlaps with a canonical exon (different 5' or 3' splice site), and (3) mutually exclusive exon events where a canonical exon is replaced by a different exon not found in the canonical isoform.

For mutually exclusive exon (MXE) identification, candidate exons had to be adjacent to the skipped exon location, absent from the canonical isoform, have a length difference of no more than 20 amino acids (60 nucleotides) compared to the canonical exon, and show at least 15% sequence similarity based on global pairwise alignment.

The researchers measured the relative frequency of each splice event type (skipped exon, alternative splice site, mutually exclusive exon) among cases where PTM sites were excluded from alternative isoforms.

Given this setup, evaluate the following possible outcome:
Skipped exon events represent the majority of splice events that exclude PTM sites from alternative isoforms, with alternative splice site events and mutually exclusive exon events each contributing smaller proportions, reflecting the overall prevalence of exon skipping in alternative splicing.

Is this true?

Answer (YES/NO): YES